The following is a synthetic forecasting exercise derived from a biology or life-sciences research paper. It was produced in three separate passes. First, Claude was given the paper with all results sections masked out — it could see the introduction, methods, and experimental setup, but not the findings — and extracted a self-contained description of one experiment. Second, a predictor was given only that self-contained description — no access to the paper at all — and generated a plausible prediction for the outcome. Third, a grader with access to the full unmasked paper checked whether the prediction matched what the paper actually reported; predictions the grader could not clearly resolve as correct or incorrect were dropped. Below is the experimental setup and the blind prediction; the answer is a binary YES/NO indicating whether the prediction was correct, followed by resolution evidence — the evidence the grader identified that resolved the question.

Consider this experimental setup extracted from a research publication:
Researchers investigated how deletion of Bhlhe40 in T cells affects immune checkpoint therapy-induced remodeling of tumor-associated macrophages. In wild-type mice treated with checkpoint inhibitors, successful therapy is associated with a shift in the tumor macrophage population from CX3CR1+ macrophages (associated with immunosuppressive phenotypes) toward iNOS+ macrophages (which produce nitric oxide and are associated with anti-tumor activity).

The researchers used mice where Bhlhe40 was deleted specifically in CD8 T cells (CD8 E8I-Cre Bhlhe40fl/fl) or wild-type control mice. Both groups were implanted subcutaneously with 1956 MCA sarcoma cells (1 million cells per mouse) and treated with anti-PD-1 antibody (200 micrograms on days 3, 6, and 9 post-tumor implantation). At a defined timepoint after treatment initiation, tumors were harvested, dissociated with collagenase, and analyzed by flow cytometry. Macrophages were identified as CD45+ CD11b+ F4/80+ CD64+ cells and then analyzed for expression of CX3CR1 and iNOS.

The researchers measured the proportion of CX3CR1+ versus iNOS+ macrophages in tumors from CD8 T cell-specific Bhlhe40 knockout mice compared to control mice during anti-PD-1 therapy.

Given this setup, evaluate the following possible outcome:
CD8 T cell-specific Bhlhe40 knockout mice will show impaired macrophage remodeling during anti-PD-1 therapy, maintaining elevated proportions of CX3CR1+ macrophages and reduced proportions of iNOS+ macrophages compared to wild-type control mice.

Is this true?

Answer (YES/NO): YES